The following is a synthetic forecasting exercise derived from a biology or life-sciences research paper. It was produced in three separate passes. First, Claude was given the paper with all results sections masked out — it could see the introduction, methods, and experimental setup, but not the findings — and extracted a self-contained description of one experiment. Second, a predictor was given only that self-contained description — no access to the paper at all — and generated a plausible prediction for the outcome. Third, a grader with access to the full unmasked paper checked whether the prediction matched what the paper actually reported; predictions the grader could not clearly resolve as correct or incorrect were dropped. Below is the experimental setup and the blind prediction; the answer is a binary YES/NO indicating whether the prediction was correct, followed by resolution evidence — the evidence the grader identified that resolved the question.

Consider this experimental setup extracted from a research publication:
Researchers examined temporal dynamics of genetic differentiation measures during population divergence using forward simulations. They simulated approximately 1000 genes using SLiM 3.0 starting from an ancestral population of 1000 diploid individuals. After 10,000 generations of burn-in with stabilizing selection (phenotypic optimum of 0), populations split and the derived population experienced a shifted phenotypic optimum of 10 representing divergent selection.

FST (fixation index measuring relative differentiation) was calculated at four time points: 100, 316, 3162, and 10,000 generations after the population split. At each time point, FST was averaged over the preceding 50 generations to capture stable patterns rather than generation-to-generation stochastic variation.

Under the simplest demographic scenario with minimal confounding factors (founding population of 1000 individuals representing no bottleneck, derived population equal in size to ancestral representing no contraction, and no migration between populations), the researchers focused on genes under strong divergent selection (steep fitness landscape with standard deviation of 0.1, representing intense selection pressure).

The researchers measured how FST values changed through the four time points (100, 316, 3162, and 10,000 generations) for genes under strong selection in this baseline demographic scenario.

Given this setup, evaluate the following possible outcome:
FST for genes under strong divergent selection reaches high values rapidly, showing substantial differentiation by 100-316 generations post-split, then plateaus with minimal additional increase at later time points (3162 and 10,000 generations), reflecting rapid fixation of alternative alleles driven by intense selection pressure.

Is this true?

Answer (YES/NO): NO